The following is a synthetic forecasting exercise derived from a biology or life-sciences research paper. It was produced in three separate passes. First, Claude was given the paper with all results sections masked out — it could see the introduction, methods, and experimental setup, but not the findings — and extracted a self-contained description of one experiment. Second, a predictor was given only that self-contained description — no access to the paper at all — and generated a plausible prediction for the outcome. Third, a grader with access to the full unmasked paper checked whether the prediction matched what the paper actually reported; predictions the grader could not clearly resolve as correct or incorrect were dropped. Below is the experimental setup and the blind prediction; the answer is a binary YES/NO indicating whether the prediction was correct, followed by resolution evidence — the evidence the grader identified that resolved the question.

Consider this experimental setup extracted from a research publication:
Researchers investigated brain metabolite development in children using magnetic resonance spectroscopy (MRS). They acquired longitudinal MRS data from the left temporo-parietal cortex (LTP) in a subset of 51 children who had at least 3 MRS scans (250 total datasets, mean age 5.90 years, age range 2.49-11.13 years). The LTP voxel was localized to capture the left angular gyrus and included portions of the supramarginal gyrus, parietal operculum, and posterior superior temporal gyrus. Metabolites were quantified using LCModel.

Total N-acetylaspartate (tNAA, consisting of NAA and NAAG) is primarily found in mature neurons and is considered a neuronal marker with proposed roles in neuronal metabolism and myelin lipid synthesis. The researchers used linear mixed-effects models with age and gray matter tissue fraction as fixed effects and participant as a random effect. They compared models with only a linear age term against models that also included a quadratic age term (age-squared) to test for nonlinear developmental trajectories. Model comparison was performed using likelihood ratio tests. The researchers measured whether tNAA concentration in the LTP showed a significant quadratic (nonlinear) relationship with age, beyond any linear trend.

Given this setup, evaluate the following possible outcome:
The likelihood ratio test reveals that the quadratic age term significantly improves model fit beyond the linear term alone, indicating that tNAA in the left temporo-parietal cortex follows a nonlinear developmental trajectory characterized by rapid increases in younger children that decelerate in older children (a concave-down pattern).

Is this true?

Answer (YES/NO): NO